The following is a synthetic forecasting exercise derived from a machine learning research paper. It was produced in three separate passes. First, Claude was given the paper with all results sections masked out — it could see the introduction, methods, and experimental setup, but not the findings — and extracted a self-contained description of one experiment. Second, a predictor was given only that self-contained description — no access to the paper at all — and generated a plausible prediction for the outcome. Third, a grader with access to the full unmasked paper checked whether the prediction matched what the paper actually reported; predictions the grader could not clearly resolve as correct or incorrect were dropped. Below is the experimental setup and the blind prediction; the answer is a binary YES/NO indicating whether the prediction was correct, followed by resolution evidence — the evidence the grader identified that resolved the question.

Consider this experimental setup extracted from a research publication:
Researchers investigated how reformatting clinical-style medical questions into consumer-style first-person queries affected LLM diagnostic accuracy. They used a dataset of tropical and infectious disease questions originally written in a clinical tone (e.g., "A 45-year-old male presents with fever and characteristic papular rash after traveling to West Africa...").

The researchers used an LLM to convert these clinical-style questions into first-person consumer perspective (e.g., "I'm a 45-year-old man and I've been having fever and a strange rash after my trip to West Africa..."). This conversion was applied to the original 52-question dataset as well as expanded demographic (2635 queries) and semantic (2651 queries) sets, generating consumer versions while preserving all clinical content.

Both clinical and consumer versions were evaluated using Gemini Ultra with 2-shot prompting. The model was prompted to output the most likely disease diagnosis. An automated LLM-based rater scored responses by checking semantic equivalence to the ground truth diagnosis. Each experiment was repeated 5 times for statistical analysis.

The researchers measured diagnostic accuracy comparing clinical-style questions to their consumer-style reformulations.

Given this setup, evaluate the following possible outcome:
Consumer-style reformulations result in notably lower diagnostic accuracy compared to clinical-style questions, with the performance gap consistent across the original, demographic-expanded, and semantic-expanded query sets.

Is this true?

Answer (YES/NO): NO